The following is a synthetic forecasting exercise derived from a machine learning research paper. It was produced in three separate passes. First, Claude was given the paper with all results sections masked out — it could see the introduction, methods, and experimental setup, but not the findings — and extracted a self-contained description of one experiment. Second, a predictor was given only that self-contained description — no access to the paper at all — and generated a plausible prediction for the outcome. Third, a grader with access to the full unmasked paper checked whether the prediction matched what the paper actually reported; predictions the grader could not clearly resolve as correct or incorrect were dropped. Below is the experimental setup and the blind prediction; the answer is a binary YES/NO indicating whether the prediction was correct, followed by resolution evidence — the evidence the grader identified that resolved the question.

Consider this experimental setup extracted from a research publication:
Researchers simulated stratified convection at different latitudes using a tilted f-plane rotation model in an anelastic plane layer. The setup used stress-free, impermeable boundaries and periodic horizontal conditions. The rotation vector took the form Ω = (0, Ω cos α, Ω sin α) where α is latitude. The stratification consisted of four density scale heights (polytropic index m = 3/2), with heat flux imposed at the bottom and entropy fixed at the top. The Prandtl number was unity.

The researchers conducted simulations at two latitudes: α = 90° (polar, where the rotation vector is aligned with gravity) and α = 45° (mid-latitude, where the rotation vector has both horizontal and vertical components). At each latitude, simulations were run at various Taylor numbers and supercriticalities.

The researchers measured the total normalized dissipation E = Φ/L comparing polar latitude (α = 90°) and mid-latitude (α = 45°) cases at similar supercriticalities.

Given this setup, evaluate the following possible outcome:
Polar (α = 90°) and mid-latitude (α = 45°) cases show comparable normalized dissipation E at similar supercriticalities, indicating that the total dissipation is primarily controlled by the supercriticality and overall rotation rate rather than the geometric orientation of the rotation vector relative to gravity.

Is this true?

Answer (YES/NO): YES